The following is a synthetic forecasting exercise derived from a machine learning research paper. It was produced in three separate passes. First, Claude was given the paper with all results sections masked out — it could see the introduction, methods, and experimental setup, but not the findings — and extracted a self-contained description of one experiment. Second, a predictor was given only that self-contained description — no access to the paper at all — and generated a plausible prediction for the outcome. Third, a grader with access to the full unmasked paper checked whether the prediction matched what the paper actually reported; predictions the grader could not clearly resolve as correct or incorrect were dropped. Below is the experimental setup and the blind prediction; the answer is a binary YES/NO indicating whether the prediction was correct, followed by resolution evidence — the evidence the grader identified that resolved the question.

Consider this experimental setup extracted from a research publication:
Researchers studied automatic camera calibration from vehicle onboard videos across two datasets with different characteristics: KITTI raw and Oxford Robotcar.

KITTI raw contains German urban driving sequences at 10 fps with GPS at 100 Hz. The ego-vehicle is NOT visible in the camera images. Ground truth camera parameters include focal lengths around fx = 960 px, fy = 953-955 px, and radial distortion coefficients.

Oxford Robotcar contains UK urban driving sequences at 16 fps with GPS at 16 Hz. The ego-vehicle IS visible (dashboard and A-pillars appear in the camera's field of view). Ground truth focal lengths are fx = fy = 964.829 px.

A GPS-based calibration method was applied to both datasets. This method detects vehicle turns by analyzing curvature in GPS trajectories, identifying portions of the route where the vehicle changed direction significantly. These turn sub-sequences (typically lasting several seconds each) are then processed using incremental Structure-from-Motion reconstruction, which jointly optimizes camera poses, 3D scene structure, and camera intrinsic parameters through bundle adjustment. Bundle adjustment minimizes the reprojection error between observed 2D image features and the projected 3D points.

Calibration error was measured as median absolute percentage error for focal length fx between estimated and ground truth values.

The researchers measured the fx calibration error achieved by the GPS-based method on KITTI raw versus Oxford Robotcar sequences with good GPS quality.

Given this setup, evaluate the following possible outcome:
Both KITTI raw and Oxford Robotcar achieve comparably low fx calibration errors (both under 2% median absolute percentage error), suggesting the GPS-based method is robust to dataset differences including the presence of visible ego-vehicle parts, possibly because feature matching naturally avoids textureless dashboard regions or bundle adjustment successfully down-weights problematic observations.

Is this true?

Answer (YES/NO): NO